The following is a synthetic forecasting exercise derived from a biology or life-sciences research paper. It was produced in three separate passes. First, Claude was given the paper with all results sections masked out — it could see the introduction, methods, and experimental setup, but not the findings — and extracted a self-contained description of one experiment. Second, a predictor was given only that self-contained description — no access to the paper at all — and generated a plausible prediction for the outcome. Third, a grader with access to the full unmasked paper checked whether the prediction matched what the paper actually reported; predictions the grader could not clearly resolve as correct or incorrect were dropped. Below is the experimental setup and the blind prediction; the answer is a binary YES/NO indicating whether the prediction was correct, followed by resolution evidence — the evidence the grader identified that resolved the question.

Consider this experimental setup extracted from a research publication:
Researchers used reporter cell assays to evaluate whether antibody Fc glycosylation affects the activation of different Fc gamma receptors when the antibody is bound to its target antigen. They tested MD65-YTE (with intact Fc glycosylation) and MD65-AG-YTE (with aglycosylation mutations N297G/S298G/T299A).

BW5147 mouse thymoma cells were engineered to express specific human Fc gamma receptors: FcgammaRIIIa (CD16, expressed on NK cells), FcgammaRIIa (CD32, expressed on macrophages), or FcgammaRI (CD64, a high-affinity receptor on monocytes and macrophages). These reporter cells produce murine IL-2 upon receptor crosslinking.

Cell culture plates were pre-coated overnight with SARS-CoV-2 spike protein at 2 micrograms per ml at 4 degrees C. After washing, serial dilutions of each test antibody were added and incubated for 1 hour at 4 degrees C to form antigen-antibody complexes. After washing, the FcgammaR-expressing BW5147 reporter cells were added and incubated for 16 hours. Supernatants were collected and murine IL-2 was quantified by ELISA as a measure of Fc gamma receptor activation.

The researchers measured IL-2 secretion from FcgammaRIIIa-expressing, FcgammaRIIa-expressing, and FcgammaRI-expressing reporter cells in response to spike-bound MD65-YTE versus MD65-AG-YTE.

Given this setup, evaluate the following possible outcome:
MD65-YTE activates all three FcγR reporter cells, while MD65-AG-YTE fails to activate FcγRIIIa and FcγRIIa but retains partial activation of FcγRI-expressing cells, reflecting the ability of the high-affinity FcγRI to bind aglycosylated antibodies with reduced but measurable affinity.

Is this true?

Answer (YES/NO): YES